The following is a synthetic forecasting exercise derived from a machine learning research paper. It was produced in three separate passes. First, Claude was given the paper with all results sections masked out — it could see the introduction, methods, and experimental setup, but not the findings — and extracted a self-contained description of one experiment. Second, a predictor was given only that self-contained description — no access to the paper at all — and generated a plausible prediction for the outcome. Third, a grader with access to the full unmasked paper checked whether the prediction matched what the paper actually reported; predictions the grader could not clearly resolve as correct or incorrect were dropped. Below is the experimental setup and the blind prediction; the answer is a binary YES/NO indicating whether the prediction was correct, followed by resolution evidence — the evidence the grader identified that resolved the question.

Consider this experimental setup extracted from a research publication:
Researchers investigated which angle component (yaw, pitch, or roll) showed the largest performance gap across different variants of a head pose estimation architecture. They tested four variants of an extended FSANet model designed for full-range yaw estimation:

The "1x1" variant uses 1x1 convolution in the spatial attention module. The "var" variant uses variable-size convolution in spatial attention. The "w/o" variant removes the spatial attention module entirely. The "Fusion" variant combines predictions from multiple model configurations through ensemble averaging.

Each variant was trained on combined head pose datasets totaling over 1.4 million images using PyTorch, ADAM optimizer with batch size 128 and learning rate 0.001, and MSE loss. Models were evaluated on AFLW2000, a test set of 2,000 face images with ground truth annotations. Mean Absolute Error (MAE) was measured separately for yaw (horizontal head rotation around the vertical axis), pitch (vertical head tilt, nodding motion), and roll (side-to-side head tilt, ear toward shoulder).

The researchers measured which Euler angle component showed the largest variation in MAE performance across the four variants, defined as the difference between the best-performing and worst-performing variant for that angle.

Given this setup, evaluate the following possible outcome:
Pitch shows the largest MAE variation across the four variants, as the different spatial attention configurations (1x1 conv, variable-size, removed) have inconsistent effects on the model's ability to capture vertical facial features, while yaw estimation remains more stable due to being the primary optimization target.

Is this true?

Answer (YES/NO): NO